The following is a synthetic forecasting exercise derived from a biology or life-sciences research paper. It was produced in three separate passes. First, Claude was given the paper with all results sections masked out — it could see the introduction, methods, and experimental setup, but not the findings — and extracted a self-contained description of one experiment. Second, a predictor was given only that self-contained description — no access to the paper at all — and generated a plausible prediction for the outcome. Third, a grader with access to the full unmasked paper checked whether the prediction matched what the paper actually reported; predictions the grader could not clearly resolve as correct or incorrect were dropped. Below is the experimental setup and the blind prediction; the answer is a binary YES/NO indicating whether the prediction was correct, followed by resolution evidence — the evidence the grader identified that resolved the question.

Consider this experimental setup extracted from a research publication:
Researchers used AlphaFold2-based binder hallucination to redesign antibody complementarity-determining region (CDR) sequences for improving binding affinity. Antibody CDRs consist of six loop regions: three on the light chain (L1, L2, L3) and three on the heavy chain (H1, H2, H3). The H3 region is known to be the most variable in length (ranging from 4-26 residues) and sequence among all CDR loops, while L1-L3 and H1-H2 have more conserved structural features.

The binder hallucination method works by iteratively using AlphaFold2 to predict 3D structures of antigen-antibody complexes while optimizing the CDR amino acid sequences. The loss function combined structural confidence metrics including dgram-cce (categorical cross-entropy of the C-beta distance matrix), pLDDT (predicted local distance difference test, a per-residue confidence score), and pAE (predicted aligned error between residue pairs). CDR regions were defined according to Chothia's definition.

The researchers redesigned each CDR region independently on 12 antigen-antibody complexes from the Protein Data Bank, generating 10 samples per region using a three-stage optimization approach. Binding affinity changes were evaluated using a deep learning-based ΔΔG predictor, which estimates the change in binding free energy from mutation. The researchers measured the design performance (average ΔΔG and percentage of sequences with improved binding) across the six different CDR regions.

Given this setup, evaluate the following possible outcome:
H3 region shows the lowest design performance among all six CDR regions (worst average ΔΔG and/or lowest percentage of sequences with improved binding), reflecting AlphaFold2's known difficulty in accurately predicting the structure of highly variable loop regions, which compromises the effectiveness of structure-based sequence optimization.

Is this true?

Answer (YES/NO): NO